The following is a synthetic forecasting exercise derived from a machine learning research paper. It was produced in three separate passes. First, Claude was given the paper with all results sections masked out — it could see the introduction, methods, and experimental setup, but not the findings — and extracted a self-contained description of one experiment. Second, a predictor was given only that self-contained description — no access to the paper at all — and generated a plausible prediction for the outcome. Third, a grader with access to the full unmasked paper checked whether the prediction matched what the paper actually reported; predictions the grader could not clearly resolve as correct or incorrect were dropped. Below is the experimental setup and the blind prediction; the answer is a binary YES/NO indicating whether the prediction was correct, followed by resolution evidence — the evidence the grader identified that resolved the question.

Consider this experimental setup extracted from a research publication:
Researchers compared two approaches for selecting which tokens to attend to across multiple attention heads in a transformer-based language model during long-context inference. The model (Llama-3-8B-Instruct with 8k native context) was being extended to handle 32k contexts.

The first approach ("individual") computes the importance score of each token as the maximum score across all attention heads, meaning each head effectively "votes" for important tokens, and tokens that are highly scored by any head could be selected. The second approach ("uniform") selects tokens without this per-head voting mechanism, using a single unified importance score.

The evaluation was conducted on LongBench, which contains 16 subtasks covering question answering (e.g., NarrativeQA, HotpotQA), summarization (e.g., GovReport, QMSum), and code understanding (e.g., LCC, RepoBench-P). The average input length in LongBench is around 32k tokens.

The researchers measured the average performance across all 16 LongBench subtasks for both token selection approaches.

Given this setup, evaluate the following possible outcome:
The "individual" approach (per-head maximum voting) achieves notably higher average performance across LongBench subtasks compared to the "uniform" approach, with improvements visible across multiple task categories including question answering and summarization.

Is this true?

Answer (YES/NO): NO